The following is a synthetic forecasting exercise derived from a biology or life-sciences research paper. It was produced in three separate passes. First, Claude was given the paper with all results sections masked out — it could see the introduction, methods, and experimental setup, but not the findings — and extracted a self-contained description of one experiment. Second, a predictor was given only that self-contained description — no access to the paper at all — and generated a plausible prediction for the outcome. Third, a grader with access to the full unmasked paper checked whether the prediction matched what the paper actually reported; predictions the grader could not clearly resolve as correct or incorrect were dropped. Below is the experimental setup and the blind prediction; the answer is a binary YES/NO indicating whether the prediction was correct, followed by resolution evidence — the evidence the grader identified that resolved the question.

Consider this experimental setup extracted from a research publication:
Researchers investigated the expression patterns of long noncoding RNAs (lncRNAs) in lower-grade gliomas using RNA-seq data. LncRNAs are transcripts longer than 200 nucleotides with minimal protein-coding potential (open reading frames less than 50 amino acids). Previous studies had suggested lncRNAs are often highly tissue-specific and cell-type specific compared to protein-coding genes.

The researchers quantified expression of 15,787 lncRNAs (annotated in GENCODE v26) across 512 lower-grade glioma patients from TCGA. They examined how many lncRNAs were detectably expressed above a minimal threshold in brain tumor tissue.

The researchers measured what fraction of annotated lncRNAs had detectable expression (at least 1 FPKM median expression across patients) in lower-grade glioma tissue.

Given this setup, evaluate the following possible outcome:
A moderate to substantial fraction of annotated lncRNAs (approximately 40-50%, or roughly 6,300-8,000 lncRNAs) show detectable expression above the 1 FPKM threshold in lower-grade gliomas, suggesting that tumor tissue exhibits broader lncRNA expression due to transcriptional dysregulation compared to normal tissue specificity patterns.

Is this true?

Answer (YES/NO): NO